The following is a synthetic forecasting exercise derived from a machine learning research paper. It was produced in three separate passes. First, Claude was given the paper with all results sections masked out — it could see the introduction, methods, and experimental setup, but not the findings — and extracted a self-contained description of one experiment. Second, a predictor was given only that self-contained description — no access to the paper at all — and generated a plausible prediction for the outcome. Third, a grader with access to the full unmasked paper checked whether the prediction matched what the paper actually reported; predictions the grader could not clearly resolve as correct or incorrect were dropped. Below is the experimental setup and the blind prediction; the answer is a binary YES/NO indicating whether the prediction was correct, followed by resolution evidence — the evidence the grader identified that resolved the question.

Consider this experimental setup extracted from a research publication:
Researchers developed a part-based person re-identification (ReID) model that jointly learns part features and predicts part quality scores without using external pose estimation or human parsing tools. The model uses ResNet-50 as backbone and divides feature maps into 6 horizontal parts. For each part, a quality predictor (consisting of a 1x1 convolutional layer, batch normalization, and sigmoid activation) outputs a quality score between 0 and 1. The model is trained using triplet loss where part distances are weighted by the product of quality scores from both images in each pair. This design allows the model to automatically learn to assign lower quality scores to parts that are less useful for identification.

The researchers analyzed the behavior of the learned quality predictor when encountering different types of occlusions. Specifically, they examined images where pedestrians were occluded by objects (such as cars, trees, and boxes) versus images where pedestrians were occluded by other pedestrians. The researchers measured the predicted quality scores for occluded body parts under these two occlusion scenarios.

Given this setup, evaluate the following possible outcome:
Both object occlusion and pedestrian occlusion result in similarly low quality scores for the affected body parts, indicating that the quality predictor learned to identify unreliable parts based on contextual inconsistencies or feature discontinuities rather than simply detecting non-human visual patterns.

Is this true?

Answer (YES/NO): NO